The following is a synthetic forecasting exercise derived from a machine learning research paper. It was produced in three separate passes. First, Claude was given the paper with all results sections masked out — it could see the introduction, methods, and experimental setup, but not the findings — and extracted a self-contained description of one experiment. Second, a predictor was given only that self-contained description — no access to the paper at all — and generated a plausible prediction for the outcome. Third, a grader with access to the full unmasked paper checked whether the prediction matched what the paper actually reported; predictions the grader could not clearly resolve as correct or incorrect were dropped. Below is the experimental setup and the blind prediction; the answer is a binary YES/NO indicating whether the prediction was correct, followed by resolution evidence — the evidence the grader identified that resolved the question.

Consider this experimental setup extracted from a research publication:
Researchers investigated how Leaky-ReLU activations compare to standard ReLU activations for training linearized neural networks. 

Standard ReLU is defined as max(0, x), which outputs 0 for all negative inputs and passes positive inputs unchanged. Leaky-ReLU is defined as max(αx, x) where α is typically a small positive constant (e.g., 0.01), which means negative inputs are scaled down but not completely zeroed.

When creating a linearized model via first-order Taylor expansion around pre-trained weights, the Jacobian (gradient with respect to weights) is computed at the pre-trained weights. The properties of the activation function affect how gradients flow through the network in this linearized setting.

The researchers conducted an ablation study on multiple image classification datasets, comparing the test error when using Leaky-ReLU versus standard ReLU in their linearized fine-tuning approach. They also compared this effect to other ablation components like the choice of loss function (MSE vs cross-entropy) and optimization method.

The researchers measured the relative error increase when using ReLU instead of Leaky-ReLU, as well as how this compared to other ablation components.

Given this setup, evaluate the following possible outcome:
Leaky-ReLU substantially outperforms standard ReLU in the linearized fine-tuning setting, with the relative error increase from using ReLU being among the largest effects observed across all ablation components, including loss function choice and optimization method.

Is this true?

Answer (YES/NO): NO